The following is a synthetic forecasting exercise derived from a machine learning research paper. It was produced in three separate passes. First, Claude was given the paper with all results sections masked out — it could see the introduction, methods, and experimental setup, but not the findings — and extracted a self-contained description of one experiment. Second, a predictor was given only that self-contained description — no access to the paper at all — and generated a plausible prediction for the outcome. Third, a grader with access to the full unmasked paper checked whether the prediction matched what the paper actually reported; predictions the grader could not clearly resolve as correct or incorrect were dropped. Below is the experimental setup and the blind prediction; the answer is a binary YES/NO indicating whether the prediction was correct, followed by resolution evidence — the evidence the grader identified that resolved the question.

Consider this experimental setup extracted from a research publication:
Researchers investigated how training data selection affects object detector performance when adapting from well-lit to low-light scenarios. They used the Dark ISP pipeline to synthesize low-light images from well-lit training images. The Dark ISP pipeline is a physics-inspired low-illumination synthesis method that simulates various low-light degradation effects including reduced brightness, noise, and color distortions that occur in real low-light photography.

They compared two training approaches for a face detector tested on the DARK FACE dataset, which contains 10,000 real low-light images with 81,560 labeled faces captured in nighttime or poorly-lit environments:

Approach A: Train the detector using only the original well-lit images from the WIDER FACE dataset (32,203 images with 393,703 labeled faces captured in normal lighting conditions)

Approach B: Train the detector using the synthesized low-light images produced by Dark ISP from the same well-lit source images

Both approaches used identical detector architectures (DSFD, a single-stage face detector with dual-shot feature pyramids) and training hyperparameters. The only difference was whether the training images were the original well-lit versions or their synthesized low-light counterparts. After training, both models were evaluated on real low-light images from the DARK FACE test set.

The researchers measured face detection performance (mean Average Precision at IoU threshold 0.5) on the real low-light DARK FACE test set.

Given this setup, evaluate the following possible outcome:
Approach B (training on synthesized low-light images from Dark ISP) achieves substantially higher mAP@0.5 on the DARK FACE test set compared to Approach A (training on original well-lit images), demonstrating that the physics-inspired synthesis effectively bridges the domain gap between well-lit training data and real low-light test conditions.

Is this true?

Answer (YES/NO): NO